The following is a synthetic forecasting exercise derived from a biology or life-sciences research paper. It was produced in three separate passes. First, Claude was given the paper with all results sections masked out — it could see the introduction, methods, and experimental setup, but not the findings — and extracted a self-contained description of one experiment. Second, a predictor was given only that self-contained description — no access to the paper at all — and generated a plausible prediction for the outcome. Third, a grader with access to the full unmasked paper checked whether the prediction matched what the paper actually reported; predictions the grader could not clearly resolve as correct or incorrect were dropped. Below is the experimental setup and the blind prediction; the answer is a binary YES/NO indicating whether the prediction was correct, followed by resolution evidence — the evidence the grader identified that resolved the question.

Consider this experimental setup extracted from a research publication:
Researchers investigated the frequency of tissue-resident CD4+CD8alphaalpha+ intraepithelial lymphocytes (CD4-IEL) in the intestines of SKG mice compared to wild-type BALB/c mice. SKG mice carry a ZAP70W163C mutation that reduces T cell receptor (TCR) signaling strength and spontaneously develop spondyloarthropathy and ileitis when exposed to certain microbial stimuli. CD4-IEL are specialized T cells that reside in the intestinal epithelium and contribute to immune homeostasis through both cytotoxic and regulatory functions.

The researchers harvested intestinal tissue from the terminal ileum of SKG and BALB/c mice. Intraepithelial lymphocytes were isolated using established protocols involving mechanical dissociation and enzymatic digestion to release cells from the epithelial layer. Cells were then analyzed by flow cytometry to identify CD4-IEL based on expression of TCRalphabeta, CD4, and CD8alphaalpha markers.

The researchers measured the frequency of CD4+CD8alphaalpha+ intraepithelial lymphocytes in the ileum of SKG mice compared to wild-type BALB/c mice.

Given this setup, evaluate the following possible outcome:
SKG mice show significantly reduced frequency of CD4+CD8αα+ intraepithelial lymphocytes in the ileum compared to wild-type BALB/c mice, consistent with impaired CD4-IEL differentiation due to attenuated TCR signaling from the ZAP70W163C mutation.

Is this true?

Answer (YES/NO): YES